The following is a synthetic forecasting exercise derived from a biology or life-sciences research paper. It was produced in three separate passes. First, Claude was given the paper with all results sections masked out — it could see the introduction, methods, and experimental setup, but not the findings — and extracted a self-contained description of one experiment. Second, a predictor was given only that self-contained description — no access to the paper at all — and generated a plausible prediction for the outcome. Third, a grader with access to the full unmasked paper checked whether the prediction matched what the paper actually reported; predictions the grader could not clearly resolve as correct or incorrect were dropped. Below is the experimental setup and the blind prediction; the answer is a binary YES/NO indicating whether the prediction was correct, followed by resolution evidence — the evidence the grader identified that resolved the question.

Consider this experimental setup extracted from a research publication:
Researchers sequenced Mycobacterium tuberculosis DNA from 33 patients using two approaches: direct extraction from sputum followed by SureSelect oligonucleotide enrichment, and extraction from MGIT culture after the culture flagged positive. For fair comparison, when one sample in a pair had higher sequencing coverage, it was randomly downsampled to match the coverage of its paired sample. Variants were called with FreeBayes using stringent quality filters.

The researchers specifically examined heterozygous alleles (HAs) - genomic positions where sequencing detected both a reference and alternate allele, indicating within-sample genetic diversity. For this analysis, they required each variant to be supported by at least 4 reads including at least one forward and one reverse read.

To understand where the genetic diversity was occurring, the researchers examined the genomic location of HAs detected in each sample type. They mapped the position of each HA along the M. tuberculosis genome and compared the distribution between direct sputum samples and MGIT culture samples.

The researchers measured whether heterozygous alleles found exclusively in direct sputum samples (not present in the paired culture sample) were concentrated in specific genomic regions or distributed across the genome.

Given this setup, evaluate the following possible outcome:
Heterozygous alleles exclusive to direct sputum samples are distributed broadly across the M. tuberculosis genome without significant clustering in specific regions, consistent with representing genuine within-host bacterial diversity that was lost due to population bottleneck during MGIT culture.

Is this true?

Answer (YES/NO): NO